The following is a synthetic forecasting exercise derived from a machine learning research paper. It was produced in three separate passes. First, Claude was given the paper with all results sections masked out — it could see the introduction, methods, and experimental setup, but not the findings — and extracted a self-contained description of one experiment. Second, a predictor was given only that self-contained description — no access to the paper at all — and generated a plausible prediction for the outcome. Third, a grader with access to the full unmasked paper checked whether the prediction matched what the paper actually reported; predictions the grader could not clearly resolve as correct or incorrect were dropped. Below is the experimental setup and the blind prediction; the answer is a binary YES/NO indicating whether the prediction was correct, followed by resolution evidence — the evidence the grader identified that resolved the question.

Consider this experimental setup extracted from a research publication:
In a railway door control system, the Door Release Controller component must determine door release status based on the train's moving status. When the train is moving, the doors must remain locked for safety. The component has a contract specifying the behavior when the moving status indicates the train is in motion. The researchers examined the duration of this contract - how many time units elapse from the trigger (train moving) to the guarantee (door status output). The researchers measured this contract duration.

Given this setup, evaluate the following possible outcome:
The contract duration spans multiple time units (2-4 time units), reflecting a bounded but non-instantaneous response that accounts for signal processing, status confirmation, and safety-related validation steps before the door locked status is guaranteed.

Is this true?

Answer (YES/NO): NO